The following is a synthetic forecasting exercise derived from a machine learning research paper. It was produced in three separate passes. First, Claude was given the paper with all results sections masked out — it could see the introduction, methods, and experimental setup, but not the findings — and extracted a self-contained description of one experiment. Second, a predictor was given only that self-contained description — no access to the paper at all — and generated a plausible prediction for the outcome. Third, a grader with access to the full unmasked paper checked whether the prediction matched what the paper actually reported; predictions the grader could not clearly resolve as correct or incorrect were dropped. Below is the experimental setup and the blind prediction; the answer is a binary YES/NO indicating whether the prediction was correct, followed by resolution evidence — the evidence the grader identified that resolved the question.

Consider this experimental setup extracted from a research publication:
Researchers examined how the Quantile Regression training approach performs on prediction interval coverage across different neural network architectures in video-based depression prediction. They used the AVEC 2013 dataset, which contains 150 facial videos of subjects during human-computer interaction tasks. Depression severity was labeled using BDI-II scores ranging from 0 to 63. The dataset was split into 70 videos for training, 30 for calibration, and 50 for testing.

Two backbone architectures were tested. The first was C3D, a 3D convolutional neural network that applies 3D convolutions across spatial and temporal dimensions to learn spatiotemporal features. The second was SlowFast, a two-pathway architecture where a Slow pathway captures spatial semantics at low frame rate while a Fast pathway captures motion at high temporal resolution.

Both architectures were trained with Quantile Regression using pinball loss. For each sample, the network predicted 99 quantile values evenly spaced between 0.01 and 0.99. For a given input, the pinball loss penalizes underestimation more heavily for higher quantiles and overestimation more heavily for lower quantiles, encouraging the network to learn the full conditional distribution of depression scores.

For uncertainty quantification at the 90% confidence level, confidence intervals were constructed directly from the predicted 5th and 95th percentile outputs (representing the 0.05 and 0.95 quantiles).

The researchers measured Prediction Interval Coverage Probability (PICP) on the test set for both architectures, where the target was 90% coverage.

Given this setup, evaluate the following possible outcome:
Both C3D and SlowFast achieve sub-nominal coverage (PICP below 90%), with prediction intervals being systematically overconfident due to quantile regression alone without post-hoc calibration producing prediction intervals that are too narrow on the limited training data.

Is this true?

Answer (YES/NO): YES